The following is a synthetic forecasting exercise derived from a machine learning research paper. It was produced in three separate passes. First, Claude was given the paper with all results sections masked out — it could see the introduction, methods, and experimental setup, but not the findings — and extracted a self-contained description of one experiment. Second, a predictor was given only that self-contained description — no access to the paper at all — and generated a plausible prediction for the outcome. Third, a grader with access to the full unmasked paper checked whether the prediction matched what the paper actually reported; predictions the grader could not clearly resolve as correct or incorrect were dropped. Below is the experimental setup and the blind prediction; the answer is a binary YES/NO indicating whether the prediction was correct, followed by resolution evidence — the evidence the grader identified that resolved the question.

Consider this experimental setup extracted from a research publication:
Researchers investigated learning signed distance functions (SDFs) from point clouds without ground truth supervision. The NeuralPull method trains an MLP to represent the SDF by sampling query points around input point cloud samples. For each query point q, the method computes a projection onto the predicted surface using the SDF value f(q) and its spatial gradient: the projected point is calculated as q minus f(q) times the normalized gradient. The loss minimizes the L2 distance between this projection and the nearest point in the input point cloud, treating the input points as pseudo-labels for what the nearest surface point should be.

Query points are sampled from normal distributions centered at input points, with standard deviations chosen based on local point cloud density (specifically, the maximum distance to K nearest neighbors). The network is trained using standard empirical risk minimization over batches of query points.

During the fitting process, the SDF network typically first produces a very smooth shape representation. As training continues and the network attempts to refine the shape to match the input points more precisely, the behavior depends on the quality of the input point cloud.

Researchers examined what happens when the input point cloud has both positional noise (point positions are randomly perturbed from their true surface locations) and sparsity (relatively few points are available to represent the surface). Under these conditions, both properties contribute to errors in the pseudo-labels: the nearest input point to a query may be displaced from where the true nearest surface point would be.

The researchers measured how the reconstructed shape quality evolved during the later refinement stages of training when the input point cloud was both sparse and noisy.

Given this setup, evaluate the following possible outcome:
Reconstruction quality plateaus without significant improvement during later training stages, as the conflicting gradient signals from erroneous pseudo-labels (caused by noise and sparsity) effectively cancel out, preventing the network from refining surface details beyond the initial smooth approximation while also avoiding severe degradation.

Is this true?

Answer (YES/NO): NO